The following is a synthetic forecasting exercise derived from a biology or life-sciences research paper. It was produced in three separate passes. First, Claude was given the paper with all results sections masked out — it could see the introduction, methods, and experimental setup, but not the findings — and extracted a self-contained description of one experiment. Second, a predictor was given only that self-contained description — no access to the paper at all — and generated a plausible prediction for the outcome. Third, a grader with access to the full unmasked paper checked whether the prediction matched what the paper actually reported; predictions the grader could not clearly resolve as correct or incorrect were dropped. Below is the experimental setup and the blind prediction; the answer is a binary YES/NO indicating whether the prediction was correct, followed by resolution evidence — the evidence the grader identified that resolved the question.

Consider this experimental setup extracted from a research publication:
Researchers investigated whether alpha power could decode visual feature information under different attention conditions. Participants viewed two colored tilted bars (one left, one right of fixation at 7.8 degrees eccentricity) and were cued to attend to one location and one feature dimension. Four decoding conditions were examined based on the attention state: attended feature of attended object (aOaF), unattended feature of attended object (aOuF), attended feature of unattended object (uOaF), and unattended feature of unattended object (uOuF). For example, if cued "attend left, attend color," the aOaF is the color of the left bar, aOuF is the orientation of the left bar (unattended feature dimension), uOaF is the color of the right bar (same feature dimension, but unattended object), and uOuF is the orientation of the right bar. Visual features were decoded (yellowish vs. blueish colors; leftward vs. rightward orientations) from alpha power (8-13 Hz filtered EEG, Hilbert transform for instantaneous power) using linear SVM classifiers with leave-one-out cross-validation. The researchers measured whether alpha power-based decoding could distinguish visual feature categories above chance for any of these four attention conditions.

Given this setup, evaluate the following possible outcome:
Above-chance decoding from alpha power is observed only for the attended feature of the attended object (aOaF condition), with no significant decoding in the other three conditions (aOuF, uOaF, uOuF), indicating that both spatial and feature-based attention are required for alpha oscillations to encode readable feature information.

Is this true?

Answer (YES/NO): NO